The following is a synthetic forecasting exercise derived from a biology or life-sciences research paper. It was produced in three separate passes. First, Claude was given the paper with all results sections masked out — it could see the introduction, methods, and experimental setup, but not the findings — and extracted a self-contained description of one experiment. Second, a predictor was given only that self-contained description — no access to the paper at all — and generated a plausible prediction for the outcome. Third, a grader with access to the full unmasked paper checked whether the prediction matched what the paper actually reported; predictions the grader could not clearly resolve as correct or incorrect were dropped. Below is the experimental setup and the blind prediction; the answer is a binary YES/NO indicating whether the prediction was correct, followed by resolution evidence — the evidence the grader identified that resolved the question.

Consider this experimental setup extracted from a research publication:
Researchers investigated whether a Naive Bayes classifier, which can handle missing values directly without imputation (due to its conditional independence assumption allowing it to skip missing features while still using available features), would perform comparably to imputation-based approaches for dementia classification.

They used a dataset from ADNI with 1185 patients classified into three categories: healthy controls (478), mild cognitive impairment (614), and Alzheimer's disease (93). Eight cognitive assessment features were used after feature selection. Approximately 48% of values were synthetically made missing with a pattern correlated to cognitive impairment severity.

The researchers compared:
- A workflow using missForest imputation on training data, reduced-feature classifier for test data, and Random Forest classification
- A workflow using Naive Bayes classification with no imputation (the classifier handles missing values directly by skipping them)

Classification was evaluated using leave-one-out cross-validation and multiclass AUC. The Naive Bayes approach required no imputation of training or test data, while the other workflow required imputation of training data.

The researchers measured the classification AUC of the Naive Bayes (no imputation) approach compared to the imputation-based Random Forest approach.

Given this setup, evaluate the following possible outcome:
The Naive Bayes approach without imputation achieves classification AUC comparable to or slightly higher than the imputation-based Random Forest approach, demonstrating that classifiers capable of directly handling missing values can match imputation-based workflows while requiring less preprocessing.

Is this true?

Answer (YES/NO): YES